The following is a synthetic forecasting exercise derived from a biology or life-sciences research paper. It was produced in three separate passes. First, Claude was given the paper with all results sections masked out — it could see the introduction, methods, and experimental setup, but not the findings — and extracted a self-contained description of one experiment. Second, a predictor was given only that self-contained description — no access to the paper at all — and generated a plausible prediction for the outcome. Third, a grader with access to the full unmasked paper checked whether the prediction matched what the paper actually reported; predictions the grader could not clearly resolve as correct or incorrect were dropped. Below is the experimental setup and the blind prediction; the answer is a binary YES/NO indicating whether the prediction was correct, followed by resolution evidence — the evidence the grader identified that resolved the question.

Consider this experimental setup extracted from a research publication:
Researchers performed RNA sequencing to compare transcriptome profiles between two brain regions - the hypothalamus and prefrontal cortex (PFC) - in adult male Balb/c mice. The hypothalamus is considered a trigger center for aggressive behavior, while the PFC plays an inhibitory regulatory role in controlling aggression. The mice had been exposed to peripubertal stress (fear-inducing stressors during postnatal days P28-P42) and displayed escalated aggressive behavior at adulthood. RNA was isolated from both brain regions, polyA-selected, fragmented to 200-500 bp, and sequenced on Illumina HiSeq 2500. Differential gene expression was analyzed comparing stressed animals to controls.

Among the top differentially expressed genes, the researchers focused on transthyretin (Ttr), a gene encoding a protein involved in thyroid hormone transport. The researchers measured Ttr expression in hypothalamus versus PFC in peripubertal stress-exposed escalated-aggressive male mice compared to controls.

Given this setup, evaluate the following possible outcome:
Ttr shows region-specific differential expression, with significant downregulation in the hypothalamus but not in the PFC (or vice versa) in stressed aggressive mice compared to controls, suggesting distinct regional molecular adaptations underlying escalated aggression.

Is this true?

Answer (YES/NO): NO